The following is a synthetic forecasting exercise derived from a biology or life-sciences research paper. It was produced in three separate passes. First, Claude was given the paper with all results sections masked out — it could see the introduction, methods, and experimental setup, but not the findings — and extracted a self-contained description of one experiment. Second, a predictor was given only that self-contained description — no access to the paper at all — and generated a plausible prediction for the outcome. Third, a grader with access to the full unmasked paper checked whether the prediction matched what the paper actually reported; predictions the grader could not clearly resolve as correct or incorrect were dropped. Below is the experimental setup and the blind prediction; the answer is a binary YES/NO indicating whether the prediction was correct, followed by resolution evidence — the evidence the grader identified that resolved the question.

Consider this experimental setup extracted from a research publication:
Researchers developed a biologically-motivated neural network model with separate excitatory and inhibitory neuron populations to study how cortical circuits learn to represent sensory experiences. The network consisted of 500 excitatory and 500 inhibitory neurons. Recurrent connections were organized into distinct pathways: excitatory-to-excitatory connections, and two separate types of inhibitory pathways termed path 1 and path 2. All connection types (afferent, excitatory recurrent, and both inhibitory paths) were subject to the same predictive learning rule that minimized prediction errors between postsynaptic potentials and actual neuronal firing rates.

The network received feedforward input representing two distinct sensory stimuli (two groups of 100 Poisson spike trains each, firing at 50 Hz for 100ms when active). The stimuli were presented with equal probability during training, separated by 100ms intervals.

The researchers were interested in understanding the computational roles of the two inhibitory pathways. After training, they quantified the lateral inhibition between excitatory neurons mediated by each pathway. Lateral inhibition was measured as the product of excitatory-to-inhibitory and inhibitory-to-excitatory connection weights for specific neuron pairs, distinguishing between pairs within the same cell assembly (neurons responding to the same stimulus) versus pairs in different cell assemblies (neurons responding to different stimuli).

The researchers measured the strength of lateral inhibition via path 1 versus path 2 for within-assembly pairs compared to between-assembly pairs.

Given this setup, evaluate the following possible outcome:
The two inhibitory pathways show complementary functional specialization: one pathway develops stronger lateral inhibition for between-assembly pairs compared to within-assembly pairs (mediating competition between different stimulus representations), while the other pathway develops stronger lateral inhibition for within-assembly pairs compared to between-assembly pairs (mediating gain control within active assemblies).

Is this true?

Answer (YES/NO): NO